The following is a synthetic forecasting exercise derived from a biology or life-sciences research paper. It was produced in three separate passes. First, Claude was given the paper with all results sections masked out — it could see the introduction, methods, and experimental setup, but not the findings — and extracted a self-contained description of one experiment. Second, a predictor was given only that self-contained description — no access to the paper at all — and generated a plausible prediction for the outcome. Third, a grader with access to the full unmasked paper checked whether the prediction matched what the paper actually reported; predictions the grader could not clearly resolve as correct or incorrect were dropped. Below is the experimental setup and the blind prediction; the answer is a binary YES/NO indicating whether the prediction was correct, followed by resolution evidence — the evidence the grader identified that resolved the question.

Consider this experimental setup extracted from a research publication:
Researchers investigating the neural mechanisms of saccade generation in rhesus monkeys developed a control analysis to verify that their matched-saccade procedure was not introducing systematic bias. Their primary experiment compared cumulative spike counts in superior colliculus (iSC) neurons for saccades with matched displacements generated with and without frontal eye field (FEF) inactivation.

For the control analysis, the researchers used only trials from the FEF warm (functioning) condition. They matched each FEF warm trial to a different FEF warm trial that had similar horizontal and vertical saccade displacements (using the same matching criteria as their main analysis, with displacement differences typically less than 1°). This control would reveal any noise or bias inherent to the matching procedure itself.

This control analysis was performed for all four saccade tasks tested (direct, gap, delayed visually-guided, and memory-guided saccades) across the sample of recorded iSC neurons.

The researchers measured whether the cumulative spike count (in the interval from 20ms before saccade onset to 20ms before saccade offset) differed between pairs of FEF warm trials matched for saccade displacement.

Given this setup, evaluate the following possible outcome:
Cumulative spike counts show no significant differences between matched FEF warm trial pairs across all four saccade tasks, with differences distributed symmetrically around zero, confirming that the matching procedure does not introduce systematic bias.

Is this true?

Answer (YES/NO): YES